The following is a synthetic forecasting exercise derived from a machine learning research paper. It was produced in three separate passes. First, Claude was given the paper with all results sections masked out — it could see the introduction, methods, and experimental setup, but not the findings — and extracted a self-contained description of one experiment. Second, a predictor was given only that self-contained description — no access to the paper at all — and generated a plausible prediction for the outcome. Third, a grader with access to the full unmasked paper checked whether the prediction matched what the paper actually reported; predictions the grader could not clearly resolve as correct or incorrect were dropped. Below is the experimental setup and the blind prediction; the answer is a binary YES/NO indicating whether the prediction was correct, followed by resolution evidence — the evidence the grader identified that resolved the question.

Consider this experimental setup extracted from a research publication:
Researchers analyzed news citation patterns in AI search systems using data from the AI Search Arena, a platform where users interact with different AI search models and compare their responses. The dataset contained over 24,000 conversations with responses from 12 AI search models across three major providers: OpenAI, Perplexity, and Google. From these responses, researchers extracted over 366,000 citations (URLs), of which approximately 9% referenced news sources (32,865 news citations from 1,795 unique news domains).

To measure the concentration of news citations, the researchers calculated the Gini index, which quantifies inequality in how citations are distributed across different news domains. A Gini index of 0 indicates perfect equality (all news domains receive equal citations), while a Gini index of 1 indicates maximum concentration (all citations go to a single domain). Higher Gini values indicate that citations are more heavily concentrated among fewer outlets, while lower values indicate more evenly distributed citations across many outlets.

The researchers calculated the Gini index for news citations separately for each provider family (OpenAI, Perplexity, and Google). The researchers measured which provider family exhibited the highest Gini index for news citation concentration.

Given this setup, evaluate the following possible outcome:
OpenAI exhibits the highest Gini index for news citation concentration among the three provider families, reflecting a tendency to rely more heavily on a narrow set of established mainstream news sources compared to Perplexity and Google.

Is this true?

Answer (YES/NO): YES